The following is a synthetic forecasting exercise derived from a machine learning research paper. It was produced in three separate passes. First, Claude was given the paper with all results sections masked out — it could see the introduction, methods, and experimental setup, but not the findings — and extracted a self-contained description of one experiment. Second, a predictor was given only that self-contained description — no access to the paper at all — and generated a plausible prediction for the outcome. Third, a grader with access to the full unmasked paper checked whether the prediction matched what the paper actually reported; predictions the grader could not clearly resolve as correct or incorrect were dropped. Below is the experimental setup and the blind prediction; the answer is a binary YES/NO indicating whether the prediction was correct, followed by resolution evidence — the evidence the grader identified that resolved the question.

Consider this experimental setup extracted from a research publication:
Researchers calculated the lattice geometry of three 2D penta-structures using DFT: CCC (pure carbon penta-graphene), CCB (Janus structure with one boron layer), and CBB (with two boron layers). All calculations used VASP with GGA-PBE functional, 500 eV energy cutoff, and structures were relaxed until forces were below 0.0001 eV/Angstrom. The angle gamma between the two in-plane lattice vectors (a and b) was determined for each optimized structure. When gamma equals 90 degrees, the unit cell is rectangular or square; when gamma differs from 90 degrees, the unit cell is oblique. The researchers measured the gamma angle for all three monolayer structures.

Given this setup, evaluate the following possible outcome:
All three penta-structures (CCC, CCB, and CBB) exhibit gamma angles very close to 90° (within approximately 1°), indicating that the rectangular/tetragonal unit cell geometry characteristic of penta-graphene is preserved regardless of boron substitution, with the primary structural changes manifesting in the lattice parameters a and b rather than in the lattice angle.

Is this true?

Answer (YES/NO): NO